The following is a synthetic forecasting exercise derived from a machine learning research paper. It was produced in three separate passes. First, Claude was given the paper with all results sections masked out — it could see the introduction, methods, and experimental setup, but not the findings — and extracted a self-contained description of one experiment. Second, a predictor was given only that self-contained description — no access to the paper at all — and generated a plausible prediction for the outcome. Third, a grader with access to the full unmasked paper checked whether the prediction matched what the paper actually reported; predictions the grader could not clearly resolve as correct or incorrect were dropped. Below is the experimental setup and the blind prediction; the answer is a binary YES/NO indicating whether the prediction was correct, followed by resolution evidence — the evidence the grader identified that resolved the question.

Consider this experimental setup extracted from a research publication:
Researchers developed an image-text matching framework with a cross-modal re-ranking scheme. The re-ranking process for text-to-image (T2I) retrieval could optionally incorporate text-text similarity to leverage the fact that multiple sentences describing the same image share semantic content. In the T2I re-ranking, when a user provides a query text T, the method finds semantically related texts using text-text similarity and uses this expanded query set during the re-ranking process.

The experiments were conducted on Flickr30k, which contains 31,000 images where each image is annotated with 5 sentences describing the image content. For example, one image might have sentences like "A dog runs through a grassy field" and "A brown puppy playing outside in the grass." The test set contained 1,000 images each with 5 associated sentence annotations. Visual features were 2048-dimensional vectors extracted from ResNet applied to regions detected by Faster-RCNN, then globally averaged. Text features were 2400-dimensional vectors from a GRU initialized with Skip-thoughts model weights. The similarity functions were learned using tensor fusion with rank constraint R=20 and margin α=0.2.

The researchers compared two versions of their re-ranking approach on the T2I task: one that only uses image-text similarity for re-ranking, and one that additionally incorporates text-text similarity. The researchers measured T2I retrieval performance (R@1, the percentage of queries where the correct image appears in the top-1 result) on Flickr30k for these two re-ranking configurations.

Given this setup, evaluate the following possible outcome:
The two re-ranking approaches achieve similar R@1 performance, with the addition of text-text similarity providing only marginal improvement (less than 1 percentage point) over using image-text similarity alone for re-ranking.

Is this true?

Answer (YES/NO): NO